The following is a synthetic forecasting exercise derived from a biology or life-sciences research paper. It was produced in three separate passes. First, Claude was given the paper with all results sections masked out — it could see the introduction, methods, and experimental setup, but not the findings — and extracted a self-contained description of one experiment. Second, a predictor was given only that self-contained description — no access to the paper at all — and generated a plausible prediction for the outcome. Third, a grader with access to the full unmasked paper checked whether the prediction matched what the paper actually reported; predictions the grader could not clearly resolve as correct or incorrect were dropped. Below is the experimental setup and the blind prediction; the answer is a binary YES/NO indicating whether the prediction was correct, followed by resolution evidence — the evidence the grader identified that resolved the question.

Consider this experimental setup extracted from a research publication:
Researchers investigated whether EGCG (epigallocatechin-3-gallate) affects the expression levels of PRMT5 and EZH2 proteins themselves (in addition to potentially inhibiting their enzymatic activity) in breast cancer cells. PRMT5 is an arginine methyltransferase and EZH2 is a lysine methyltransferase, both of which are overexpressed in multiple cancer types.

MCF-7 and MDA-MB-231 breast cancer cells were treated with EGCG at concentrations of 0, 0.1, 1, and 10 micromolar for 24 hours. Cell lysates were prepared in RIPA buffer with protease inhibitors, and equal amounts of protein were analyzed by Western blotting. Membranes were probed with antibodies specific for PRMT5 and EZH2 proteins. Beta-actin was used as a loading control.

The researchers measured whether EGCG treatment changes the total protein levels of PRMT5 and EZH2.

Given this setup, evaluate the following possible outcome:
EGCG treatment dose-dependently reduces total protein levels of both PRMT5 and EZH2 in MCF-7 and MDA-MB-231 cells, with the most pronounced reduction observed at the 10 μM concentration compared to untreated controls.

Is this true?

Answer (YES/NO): NO